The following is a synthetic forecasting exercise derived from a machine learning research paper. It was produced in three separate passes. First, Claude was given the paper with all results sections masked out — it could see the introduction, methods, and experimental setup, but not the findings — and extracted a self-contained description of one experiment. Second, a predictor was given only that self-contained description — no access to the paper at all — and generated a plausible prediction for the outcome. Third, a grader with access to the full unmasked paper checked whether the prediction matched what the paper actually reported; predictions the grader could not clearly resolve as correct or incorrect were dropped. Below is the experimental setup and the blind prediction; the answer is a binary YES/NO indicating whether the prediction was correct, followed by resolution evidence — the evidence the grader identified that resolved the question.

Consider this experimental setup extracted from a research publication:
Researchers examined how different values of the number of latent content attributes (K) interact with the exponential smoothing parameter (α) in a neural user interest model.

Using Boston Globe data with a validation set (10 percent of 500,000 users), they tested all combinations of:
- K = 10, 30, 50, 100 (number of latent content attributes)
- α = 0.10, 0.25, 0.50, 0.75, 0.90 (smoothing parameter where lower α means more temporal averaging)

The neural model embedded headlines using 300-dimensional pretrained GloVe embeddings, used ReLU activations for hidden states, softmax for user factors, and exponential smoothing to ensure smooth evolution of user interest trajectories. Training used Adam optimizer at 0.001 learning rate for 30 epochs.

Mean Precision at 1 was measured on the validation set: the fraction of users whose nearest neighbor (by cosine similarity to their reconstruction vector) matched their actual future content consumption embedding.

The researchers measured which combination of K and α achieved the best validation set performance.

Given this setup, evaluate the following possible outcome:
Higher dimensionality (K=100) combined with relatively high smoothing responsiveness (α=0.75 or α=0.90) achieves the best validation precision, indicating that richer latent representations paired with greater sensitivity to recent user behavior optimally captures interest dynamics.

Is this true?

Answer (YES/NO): NO